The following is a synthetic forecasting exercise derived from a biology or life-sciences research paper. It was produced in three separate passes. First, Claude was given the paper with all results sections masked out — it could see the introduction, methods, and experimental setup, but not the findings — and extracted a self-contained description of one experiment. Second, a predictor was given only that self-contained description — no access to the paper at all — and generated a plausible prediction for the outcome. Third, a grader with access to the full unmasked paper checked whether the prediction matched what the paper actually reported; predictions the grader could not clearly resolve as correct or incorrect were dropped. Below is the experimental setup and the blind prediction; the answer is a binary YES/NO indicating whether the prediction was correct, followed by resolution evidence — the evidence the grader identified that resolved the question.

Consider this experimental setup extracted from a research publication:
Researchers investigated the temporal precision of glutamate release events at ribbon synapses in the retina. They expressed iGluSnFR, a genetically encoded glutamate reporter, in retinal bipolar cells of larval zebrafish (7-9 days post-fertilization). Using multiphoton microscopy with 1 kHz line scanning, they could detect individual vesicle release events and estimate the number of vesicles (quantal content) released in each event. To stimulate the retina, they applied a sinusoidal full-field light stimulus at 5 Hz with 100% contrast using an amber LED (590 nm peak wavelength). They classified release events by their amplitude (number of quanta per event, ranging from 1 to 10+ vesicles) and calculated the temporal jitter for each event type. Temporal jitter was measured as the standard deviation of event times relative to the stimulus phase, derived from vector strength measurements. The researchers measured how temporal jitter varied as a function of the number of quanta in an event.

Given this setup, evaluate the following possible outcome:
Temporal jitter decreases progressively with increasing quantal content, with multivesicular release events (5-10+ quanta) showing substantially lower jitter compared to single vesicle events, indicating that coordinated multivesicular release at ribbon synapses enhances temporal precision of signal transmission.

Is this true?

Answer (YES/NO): YES